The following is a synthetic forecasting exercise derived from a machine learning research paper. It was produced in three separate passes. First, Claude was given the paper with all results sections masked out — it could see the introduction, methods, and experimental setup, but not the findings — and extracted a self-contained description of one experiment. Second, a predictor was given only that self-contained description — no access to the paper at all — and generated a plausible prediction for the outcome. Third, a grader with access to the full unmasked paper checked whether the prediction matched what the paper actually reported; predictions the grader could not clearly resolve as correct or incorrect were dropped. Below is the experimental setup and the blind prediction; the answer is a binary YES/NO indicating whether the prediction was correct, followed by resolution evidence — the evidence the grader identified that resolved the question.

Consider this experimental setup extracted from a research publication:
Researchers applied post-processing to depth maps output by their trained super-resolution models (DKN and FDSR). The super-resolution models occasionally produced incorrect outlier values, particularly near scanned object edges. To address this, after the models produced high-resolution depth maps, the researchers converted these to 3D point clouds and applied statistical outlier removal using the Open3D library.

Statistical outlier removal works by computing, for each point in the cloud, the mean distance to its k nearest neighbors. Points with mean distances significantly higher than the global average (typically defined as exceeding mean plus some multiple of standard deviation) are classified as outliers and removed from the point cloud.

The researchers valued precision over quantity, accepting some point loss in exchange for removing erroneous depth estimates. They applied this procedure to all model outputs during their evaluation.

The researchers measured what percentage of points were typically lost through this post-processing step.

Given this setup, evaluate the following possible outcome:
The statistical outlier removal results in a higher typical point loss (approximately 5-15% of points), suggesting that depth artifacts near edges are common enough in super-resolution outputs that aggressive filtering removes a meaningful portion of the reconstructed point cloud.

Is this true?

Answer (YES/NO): NO